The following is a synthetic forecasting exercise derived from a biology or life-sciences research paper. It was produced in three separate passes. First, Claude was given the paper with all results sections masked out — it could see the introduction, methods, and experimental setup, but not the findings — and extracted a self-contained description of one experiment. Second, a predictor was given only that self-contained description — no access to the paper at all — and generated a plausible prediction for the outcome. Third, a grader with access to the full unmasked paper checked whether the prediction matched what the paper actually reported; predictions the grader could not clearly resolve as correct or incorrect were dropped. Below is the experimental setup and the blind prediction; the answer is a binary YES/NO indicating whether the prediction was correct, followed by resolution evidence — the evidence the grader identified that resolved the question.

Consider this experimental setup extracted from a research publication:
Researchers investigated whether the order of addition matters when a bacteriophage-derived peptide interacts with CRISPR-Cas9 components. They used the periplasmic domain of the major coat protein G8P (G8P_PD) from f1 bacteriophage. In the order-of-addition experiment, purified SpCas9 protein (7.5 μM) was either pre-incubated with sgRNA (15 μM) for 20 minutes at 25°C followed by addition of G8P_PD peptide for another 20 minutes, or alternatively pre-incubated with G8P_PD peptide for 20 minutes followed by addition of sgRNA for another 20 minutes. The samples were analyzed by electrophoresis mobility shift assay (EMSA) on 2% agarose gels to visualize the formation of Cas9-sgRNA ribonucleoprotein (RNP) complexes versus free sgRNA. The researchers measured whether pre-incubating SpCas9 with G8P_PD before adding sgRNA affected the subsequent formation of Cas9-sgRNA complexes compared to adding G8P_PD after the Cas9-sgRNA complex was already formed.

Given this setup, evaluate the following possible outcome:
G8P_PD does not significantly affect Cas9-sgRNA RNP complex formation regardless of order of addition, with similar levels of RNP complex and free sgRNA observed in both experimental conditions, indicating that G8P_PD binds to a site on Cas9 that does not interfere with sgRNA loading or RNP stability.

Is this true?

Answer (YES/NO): NO